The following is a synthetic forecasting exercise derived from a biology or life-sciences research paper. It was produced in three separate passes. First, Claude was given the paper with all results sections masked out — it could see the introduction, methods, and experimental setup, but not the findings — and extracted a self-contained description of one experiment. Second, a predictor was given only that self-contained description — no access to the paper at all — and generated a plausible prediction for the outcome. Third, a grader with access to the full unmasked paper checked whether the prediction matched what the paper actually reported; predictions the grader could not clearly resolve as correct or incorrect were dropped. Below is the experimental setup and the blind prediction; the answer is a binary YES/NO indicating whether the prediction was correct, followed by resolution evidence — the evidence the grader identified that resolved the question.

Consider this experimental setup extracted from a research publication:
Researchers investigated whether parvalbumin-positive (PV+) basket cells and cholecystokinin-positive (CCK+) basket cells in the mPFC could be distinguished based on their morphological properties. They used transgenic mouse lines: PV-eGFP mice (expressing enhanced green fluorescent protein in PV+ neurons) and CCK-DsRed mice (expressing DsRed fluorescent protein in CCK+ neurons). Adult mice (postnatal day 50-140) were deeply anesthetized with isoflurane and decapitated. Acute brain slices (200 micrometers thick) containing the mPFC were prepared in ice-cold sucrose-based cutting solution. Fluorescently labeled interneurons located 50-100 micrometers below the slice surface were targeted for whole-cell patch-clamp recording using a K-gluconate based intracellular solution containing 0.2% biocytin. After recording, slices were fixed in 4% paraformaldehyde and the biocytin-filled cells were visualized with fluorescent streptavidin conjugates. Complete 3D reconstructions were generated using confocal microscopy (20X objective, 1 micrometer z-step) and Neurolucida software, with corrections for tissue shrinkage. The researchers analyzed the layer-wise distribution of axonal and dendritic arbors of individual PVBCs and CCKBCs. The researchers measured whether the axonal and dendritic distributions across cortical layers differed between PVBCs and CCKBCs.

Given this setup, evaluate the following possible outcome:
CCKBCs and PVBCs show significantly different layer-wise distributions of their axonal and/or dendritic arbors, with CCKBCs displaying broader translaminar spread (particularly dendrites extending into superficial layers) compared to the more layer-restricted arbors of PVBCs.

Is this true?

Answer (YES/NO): NO